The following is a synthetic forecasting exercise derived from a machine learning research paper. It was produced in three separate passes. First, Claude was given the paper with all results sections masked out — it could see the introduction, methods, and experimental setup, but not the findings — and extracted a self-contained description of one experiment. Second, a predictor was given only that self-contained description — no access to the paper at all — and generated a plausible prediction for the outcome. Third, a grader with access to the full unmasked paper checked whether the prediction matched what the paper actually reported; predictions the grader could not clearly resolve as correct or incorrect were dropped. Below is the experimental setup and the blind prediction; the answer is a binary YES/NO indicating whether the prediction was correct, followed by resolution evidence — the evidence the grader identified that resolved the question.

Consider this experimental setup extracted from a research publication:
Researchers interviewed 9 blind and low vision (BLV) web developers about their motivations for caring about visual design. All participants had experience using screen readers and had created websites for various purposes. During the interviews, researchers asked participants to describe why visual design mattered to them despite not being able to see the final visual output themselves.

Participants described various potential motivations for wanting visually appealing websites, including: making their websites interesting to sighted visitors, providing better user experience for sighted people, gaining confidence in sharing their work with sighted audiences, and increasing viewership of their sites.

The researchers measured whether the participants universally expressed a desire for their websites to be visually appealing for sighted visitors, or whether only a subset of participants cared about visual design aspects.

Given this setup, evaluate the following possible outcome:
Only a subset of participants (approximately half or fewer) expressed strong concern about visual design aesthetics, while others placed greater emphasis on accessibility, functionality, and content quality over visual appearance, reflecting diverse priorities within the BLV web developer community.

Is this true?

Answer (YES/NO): NO